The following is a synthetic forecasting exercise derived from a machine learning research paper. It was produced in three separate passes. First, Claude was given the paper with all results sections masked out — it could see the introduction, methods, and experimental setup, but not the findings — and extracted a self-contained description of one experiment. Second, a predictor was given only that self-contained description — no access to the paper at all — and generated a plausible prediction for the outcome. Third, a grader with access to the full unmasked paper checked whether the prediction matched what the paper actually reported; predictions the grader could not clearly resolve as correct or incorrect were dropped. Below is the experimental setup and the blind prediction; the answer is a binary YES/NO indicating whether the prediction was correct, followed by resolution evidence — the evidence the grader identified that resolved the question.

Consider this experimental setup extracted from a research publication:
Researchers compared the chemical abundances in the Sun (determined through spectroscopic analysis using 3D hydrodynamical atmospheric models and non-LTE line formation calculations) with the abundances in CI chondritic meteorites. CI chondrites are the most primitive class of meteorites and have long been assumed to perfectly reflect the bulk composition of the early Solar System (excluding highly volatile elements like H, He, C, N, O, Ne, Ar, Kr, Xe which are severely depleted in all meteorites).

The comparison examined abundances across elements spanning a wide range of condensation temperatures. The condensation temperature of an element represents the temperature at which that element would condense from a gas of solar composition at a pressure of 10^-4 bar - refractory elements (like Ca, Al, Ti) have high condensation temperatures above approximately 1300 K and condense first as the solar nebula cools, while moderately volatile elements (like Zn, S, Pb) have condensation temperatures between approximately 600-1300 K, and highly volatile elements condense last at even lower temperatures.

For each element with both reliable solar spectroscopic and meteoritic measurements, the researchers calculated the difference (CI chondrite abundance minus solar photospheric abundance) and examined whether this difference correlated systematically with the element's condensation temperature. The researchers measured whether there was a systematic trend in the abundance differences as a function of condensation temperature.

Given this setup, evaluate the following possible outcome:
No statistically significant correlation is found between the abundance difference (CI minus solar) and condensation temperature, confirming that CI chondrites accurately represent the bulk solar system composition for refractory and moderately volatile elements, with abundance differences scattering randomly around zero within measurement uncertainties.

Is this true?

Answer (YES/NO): NO